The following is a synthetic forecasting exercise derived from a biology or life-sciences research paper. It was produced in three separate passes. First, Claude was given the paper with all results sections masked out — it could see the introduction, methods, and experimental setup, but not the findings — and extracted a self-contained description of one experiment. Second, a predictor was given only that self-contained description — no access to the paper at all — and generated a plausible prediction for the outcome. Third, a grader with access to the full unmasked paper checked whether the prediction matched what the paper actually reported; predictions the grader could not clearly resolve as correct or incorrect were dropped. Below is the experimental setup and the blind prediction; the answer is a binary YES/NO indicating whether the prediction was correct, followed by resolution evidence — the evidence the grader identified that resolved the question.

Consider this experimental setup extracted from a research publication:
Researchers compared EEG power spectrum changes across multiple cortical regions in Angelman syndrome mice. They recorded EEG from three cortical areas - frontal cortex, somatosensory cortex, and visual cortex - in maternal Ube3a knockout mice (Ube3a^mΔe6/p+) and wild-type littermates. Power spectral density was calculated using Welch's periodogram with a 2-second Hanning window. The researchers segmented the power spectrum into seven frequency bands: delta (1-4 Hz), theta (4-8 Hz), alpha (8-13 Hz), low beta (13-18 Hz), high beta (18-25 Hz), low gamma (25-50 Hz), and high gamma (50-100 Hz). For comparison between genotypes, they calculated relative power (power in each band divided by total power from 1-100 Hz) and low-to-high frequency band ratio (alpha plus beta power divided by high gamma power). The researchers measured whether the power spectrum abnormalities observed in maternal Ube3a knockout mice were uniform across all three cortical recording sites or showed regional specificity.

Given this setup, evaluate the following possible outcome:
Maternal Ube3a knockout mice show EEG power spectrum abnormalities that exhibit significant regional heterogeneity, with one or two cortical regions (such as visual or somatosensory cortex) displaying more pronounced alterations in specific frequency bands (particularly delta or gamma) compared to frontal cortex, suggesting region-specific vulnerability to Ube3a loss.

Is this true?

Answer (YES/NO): NO